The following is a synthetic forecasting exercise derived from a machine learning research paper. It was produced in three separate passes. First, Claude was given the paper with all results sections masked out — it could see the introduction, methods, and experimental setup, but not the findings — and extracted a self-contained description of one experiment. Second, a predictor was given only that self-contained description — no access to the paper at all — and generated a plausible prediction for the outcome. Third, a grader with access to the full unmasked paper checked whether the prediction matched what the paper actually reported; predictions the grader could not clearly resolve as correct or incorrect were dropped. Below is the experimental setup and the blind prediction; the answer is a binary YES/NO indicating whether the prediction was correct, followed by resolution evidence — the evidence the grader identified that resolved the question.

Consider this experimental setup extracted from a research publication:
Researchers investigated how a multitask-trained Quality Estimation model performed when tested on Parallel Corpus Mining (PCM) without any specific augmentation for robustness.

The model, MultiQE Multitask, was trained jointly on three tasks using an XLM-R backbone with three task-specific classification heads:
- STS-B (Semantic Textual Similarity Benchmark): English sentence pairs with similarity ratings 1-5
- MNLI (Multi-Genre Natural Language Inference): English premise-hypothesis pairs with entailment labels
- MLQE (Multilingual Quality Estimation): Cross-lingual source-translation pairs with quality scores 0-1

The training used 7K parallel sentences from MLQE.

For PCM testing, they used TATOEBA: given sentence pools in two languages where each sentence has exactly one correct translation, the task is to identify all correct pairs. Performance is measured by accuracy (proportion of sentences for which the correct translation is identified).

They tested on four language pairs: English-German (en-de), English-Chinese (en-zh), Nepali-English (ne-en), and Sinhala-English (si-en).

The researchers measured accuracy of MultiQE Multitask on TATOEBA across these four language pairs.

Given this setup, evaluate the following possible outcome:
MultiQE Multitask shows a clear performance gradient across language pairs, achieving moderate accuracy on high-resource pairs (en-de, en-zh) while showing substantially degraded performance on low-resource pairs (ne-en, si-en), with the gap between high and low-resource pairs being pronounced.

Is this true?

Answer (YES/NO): NO